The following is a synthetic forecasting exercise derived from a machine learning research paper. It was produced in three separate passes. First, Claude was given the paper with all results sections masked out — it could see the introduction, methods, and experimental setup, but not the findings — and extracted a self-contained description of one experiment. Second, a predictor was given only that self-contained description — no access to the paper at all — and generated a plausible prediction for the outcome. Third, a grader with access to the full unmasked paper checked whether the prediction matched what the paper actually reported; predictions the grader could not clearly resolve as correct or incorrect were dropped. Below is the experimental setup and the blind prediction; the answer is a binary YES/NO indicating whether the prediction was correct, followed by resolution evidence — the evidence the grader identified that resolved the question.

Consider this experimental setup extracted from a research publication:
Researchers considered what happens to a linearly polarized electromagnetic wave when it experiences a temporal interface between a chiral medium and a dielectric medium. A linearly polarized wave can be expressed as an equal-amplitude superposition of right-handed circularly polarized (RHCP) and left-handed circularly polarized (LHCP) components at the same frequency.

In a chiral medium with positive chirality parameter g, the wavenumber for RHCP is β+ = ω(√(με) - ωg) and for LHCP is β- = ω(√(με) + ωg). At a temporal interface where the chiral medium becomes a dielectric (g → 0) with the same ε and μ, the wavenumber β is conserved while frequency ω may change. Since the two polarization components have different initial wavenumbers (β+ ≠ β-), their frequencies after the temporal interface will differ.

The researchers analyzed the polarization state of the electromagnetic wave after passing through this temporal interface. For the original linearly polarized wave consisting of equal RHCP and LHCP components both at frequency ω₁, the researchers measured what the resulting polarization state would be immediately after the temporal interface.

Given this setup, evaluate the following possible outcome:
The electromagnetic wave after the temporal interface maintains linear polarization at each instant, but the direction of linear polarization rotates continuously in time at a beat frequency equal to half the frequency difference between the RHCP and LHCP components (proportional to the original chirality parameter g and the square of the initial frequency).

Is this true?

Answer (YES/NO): NO